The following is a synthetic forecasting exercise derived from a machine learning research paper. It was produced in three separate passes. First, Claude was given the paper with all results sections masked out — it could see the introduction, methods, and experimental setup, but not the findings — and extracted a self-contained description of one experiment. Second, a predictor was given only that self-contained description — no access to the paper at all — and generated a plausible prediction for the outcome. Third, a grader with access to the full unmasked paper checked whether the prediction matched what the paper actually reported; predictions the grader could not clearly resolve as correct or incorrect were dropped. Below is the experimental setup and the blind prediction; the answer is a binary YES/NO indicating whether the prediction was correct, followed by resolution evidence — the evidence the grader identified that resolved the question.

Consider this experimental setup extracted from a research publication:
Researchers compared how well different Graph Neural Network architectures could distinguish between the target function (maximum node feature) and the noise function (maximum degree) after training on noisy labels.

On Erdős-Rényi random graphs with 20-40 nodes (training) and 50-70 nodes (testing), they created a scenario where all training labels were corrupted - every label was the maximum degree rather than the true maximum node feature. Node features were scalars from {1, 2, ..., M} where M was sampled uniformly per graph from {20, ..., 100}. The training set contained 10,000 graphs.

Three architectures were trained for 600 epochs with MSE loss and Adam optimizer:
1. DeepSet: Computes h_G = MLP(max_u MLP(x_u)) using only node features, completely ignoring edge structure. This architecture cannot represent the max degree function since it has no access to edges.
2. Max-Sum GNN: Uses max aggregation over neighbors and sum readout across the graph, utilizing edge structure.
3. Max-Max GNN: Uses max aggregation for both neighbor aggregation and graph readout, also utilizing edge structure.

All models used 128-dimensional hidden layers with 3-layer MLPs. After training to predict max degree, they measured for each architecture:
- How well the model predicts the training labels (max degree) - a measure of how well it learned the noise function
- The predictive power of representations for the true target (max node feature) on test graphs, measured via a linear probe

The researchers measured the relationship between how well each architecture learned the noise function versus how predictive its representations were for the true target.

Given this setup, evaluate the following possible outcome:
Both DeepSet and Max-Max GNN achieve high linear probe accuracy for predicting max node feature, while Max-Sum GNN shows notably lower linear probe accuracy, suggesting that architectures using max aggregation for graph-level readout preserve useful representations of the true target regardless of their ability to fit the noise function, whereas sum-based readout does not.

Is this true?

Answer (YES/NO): YES